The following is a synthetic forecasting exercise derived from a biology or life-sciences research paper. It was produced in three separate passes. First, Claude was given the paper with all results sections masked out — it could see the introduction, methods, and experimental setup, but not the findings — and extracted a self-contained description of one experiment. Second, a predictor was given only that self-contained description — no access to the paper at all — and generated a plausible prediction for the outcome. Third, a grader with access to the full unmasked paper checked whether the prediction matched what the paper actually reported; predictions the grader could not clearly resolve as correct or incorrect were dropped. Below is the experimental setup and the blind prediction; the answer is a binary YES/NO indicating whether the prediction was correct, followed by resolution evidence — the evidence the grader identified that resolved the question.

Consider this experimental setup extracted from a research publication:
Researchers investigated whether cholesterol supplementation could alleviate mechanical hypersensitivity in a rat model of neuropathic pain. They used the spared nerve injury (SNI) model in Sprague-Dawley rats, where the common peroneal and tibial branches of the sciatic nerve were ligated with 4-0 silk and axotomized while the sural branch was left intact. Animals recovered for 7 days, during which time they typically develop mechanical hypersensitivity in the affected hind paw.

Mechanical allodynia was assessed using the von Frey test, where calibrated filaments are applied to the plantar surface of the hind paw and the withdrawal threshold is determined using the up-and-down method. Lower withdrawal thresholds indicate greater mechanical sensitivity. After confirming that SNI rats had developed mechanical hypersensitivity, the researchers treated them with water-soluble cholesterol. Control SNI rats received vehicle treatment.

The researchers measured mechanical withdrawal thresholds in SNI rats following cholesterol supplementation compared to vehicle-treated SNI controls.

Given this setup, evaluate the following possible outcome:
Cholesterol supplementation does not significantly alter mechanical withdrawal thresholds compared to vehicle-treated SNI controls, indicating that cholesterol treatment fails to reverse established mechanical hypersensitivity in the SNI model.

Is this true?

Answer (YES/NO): NO